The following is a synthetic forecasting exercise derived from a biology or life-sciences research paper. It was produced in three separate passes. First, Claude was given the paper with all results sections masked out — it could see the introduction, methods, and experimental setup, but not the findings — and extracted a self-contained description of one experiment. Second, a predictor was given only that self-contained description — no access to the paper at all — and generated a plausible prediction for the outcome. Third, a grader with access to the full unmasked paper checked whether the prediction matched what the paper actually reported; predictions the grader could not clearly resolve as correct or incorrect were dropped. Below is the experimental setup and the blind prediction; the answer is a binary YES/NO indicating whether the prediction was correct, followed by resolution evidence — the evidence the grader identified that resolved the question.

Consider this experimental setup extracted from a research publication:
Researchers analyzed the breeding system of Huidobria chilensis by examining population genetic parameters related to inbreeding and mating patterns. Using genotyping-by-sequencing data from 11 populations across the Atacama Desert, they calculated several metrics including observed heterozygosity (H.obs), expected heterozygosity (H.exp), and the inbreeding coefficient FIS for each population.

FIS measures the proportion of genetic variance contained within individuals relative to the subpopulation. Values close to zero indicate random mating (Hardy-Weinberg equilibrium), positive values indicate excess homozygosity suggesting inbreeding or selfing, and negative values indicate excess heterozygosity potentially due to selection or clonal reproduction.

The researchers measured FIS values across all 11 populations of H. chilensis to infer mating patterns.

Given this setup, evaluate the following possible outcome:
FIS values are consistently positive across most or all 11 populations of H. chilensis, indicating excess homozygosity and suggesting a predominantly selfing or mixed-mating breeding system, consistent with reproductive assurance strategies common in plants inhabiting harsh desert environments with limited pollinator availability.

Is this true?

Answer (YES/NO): NO